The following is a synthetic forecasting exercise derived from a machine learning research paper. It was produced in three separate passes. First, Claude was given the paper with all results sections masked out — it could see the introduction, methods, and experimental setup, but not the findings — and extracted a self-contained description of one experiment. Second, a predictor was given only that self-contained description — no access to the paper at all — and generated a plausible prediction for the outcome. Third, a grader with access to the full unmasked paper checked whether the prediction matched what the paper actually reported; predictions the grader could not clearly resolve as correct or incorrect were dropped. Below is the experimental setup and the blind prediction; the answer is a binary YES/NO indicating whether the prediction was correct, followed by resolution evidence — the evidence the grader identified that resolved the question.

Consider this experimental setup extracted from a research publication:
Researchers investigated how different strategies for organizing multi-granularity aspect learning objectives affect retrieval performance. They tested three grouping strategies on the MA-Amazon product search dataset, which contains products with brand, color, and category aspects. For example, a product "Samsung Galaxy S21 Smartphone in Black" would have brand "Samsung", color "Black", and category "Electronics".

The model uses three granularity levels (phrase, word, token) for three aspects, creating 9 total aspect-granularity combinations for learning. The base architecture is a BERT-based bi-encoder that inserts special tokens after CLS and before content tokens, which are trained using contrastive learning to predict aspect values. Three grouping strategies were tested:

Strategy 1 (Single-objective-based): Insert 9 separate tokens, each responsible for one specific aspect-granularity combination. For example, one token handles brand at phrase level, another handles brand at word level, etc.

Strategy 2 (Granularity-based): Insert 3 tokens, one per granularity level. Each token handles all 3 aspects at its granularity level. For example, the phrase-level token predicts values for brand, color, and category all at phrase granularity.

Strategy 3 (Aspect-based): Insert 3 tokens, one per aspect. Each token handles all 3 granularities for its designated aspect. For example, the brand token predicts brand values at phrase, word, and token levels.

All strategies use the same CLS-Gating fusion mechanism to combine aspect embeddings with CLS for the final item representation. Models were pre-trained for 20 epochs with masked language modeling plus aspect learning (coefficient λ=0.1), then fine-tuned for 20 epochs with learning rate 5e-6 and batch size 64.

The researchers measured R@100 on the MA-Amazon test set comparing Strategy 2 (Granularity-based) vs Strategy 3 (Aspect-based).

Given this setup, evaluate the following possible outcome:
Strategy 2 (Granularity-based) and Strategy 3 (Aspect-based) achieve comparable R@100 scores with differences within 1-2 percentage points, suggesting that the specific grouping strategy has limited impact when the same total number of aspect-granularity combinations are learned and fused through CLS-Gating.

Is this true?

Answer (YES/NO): NO